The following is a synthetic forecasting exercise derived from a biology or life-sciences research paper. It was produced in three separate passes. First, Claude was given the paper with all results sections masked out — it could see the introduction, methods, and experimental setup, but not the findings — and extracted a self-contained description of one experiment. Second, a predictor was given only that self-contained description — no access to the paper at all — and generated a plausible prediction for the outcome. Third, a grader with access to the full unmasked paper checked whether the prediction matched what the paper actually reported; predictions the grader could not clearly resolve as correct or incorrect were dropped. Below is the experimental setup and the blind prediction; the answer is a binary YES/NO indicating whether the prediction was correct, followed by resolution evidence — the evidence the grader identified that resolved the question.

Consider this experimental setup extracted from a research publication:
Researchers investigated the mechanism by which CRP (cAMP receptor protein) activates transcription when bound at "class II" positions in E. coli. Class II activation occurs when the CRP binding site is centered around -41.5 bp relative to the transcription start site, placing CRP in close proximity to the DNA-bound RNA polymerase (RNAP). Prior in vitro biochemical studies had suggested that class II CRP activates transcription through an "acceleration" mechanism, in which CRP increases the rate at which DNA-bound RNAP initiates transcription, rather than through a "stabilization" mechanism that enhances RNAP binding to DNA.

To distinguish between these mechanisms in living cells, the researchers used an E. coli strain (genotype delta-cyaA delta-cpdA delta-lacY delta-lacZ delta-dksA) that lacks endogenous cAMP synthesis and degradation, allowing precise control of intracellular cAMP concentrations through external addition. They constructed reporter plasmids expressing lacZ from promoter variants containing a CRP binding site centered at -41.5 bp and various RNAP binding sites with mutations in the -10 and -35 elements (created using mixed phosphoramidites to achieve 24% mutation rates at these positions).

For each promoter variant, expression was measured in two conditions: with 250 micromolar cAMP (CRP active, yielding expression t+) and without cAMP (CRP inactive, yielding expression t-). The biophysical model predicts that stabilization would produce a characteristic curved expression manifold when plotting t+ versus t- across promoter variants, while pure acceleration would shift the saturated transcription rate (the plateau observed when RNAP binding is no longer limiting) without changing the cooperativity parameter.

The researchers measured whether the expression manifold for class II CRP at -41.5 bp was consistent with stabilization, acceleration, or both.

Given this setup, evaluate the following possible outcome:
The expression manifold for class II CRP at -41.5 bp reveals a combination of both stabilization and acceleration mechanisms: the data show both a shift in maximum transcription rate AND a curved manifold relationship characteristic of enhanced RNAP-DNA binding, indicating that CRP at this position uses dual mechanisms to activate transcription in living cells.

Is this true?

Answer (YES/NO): NO